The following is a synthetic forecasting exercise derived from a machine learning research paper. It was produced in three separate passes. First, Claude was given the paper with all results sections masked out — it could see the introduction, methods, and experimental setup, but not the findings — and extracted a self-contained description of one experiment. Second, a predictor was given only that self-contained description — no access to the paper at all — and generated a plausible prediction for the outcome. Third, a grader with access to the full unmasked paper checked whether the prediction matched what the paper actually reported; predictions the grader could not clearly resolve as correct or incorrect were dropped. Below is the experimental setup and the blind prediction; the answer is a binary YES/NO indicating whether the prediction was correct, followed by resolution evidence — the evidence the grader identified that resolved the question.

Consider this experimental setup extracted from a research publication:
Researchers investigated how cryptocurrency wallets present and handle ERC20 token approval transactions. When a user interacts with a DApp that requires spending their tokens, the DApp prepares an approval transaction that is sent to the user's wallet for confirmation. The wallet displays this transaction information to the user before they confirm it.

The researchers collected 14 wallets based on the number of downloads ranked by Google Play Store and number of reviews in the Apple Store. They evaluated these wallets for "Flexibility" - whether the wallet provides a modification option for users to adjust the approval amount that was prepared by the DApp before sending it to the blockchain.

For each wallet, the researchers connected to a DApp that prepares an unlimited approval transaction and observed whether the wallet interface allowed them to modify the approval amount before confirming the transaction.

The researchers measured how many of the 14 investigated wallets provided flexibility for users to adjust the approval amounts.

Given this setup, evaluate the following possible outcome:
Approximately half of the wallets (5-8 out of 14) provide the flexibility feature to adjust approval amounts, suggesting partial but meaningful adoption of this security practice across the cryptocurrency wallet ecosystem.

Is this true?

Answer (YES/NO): NO